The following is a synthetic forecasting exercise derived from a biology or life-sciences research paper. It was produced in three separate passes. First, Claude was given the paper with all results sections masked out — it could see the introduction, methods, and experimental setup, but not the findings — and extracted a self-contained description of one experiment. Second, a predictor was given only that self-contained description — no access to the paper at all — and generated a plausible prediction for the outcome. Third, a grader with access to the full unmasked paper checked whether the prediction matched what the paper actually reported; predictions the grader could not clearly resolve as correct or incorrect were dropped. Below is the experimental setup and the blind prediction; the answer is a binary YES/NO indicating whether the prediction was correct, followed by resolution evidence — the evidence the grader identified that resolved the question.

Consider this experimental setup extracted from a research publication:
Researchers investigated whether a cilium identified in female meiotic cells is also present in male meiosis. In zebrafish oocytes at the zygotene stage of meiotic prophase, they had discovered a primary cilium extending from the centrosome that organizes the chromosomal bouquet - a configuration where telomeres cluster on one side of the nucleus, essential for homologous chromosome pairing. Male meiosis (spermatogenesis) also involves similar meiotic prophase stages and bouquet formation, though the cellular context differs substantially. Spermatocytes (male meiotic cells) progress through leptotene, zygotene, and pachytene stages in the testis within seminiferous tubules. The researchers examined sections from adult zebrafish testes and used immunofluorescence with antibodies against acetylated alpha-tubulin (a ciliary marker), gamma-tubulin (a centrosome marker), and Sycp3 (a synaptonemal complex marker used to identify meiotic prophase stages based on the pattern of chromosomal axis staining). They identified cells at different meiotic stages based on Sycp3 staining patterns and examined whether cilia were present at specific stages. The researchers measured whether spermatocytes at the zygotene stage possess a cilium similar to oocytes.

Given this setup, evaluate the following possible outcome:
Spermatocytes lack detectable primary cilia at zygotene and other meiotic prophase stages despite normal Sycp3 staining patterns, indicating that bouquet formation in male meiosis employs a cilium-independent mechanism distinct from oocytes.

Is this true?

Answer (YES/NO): NO